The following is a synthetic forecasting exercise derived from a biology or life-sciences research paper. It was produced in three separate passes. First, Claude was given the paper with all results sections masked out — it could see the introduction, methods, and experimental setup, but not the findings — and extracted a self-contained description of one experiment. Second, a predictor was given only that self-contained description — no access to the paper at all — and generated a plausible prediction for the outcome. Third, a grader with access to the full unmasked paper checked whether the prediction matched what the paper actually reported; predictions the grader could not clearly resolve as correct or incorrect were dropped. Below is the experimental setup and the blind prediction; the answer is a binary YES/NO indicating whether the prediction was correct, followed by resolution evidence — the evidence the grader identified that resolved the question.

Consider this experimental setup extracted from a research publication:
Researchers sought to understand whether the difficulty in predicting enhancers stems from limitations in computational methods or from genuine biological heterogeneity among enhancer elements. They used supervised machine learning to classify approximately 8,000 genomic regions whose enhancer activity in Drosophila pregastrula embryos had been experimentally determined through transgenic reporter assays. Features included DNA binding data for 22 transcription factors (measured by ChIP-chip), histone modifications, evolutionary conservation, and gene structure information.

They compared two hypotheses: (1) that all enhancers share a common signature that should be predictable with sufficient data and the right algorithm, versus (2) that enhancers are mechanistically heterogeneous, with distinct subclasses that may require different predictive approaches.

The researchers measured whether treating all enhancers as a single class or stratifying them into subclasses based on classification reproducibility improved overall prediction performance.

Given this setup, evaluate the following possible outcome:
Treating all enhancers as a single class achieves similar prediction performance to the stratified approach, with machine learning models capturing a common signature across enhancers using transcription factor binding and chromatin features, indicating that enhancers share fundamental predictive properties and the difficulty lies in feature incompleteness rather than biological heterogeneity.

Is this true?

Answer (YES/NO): NO